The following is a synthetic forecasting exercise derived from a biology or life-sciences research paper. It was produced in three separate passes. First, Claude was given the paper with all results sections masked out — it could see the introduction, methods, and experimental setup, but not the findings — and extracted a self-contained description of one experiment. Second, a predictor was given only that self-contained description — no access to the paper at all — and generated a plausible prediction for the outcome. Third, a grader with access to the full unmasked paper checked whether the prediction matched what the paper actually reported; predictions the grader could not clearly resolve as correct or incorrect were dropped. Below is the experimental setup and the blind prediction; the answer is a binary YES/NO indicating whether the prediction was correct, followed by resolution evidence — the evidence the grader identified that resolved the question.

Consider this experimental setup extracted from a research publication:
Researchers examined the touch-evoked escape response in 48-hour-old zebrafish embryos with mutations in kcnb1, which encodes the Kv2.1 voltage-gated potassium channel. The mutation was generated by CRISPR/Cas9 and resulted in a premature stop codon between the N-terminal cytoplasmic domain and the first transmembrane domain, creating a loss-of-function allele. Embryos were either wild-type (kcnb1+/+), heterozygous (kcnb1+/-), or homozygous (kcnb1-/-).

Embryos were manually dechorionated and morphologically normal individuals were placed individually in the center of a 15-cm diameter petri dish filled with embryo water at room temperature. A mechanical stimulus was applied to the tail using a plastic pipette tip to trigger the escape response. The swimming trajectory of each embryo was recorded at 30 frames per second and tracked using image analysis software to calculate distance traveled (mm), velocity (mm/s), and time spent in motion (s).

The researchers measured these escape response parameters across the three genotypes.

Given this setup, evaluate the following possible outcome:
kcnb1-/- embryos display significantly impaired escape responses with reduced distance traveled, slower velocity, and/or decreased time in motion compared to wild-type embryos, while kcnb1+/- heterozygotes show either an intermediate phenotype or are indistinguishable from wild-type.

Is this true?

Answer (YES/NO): NO